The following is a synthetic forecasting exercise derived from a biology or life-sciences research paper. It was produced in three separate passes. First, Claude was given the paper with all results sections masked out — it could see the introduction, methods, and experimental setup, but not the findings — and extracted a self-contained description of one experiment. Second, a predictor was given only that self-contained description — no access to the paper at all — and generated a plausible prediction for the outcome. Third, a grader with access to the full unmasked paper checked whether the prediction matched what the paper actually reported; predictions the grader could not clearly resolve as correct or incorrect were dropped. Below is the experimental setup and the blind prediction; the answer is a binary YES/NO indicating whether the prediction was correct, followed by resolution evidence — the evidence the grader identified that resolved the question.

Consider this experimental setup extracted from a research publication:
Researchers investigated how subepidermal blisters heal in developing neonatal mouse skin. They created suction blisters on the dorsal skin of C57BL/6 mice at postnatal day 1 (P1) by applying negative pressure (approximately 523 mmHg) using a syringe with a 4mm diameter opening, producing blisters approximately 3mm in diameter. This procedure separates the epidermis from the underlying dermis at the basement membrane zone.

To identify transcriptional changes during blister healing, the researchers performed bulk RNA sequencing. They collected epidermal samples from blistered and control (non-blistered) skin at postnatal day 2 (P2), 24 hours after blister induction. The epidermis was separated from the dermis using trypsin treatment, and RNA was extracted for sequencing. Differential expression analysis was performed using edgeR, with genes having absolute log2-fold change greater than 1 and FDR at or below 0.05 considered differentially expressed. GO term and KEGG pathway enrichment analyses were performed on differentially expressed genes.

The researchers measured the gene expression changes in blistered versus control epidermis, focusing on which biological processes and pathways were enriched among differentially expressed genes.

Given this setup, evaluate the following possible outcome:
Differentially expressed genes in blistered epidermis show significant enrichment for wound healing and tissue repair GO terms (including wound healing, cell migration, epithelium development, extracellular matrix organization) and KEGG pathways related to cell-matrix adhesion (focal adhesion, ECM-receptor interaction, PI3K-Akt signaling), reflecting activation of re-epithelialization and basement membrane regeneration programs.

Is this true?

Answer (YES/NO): NO